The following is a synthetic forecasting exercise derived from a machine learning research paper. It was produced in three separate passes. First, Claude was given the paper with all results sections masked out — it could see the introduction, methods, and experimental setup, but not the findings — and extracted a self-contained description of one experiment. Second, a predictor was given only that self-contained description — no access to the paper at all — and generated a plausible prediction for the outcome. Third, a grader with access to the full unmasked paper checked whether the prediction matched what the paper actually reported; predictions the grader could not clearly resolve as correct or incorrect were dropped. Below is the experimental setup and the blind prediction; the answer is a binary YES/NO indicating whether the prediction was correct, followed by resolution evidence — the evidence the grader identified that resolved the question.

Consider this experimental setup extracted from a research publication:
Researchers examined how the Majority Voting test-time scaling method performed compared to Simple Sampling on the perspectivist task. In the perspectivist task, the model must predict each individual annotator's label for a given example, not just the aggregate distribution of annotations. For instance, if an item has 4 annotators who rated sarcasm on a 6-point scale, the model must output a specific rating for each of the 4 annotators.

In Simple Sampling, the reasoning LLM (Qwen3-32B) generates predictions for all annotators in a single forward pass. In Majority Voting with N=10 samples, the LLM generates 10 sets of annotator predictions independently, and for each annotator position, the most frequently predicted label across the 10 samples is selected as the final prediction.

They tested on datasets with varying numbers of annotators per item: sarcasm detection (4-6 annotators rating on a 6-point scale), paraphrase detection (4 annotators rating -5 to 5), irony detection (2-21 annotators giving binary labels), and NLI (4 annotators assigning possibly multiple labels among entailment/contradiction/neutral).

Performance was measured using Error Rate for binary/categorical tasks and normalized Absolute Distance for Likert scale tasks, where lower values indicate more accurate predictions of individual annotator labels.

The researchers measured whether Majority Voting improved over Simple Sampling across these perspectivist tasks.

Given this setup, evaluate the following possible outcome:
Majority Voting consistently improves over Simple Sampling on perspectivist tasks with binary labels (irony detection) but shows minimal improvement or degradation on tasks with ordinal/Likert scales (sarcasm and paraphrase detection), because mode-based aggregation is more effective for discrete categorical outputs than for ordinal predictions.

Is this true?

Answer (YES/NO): NO